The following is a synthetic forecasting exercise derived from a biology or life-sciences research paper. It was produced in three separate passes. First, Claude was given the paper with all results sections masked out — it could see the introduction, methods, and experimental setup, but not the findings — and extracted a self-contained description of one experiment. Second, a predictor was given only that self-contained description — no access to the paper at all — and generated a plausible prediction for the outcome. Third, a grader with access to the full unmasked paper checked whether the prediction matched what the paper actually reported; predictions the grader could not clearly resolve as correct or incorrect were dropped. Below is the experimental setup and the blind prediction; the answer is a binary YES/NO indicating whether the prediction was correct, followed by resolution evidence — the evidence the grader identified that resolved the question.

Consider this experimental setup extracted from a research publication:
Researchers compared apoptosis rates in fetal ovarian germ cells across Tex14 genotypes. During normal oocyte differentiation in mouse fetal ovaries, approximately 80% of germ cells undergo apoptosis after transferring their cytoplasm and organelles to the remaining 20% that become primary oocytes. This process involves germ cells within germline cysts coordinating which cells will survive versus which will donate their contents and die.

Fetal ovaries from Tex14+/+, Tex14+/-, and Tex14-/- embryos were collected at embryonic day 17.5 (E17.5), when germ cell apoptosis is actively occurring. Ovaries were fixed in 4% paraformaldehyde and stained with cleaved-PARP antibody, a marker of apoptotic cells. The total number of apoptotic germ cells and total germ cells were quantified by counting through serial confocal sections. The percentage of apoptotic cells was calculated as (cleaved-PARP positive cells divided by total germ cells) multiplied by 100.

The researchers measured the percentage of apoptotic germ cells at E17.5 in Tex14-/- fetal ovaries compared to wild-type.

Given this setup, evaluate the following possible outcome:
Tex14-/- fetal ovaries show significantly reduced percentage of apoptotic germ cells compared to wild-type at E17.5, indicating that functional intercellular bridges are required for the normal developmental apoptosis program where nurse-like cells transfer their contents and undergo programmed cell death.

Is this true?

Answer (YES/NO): NO